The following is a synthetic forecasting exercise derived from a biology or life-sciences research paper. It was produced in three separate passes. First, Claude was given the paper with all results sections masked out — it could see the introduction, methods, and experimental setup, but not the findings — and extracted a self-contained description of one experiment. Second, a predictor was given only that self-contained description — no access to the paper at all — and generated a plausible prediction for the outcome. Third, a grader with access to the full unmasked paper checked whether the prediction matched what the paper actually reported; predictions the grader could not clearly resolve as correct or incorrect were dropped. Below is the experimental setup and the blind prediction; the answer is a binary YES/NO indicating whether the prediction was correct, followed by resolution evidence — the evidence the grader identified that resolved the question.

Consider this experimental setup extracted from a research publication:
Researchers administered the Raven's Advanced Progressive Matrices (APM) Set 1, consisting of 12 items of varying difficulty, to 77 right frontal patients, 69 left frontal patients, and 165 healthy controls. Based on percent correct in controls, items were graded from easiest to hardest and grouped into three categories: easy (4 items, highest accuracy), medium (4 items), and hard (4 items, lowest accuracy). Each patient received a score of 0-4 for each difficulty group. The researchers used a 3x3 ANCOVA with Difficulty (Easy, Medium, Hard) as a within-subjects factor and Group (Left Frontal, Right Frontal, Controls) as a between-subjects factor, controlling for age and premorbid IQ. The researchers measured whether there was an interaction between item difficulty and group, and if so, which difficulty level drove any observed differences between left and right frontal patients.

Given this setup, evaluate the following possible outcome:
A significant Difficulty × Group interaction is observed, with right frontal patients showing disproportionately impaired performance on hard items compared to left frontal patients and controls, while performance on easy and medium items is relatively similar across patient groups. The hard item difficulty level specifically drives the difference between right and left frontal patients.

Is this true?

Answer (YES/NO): NO